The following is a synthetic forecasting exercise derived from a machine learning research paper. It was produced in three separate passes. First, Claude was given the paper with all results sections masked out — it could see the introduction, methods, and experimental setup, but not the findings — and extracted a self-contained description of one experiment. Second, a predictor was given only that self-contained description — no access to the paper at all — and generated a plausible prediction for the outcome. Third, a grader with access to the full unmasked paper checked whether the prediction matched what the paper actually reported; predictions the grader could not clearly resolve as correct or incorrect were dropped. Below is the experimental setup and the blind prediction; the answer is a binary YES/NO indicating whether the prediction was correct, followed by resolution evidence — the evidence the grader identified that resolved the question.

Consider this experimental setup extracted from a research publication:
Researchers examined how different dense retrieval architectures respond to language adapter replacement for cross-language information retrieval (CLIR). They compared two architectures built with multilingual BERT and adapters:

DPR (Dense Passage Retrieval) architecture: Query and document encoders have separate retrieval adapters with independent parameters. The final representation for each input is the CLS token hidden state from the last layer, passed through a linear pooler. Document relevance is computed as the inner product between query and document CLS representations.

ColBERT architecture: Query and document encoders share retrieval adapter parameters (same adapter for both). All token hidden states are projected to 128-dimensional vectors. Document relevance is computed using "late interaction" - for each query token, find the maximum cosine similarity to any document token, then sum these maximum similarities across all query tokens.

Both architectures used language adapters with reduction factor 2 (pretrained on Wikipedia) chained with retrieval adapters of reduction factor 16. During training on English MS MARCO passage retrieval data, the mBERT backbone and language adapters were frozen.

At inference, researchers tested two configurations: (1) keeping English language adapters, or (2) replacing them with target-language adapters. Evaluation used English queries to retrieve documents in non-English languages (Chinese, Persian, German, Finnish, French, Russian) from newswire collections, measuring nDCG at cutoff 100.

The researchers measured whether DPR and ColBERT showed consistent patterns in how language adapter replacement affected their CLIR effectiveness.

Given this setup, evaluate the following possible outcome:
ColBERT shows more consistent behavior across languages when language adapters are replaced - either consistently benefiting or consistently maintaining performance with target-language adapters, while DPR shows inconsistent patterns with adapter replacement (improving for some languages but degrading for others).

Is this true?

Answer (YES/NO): NO